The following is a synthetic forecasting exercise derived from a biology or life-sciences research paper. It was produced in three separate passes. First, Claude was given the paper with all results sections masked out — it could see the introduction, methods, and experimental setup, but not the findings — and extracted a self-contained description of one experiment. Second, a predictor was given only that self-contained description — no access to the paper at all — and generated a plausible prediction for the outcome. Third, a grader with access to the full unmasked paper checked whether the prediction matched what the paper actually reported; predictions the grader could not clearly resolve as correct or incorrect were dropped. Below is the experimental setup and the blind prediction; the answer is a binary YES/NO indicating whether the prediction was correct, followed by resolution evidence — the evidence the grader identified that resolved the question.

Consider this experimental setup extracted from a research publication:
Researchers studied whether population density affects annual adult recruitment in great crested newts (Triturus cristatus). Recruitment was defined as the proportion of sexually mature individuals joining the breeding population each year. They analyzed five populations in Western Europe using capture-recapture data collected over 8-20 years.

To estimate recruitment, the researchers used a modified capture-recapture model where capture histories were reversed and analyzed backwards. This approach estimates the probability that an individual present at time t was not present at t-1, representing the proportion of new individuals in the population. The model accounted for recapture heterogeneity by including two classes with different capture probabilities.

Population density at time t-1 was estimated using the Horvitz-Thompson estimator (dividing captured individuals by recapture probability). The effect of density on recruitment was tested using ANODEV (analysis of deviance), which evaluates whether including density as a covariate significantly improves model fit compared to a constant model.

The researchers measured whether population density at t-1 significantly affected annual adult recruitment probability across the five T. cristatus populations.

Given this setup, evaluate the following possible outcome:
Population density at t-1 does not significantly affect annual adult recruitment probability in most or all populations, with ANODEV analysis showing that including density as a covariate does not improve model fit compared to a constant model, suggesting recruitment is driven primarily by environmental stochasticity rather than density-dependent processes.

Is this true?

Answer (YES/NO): NO